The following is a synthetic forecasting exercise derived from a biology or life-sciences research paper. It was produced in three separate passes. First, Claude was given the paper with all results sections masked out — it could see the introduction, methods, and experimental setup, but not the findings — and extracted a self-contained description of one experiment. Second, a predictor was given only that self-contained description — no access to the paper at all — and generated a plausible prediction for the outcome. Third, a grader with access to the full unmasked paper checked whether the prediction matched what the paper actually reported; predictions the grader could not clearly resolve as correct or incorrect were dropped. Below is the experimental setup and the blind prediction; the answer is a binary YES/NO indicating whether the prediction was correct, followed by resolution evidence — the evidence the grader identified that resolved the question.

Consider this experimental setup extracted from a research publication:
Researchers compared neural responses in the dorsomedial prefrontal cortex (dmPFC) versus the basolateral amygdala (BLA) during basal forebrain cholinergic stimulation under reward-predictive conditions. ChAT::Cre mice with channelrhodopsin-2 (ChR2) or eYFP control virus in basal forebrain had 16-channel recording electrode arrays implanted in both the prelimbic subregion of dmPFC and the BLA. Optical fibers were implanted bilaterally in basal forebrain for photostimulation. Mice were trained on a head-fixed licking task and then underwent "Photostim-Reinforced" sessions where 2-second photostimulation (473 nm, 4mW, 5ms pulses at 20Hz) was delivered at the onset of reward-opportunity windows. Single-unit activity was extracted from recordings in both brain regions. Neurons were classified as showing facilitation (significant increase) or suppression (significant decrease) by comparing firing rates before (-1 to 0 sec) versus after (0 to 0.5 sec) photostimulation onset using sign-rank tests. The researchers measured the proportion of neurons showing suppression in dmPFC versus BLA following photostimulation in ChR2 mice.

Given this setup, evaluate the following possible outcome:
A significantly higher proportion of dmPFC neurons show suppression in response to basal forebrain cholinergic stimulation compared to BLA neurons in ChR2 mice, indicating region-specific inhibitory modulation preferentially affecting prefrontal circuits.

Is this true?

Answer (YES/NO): NO